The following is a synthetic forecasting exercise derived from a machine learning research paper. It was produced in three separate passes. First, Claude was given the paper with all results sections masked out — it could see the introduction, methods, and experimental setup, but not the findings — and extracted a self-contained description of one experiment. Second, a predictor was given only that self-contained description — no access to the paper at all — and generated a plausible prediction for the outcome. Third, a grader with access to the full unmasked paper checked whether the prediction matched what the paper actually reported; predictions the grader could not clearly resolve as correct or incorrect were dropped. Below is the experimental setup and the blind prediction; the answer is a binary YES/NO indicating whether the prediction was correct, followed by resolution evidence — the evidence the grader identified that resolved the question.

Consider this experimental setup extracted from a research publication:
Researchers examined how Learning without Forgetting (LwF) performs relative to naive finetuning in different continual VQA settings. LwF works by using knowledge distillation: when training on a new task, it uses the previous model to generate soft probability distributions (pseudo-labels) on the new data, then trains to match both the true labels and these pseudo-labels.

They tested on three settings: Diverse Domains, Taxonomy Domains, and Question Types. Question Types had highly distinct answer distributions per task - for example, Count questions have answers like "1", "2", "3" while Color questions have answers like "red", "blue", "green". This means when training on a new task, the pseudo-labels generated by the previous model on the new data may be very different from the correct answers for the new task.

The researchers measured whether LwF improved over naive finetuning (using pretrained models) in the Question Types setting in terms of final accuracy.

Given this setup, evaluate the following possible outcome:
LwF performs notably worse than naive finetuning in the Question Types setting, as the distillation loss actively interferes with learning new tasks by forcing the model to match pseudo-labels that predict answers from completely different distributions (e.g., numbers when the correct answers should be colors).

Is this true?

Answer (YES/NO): NO